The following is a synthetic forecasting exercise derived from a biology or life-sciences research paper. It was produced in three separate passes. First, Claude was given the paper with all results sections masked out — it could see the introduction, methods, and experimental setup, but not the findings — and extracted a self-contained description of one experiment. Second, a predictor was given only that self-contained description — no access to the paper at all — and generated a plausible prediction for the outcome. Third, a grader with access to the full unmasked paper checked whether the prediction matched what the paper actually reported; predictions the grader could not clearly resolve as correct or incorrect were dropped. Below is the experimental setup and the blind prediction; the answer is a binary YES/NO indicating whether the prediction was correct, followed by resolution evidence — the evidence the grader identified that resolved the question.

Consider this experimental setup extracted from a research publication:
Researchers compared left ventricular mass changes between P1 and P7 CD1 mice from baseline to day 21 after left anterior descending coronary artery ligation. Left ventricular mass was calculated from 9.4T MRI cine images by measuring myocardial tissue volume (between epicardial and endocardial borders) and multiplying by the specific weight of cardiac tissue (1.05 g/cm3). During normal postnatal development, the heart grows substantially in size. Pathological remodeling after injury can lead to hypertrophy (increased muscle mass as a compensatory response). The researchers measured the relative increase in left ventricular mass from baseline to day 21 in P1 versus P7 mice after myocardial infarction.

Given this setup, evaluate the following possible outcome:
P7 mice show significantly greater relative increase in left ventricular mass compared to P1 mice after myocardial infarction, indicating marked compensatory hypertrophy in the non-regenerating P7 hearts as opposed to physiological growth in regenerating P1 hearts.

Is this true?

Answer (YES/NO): YES